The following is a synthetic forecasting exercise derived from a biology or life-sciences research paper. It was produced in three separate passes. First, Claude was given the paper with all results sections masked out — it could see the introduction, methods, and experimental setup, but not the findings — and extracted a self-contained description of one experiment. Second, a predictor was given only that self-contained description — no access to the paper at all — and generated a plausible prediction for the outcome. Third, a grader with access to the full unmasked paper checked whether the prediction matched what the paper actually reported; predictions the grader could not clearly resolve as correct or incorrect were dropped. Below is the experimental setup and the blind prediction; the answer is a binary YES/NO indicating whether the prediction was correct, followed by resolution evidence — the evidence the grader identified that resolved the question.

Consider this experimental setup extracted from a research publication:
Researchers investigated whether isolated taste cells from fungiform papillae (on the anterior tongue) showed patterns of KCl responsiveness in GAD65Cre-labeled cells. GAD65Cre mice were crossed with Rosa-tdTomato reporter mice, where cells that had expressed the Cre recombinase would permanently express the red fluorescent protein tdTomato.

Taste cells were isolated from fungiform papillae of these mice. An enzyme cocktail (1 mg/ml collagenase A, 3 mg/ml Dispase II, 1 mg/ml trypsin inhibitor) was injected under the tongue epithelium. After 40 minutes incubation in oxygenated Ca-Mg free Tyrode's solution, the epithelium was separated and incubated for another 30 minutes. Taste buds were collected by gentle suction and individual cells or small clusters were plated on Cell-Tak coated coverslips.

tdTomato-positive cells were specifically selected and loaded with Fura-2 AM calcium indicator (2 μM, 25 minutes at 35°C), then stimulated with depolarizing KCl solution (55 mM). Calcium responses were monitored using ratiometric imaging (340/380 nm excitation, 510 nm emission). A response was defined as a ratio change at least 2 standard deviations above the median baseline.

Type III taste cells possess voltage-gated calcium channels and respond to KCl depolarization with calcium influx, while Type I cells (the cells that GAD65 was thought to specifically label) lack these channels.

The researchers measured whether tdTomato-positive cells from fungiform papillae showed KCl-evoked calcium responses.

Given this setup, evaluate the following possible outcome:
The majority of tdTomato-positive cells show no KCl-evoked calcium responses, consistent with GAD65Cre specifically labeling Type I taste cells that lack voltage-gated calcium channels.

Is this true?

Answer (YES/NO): NO